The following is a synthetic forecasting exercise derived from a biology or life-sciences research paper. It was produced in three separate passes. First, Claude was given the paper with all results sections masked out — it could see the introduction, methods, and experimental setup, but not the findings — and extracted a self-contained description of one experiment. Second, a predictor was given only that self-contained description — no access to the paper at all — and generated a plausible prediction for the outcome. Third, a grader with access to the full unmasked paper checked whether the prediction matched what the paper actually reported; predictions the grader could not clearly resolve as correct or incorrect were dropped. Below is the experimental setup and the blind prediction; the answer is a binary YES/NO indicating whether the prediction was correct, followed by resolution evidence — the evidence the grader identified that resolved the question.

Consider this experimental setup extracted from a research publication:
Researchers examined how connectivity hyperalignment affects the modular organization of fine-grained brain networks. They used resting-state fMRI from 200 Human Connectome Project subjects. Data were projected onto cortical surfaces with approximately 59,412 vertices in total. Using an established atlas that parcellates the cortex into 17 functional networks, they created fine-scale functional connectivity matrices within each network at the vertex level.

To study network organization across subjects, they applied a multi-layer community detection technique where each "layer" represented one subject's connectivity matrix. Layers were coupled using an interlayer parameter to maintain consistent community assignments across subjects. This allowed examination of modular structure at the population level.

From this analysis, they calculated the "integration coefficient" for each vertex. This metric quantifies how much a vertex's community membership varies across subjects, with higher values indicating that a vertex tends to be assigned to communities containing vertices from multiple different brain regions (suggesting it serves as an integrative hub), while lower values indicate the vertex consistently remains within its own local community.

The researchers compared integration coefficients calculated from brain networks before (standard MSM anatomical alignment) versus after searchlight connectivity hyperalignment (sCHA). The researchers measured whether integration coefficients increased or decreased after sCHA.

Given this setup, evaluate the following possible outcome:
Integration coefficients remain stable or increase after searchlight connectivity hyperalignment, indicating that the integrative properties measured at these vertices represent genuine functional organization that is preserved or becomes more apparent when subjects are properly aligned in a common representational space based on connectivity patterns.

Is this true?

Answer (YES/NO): NO